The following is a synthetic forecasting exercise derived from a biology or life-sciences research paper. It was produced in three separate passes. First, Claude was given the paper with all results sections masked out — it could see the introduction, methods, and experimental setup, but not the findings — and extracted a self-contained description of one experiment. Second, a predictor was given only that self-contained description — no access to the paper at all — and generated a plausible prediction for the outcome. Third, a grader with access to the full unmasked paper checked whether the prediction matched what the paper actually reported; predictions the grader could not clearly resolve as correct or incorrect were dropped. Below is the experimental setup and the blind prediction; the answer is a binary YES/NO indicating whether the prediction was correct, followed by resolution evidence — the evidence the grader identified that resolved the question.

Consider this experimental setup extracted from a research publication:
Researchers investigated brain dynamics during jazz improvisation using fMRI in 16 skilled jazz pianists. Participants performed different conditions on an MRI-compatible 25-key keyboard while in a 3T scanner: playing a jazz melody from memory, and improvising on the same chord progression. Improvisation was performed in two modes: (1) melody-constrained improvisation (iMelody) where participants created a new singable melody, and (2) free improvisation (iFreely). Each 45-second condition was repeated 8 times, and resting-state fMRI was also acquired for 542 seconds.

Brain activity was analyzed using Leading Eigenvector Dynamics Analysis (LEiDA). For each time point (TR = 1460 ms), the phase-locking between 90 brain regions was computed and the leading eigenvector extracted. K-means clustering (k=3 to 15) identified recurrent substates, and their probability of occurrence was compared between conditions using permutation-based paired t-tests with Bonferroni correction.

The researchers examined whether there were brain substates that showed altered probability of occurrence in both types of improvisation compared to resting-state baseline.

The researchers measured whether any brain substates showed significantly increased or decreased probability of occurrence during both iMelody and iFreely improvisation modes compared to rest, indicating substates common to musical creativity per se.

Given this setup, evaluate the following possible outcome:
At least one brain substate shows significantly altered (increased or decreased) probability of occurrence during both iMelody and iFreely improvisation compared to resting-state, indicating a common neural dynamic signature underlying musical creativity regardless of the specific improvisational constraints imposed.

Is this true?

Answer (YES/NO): YES